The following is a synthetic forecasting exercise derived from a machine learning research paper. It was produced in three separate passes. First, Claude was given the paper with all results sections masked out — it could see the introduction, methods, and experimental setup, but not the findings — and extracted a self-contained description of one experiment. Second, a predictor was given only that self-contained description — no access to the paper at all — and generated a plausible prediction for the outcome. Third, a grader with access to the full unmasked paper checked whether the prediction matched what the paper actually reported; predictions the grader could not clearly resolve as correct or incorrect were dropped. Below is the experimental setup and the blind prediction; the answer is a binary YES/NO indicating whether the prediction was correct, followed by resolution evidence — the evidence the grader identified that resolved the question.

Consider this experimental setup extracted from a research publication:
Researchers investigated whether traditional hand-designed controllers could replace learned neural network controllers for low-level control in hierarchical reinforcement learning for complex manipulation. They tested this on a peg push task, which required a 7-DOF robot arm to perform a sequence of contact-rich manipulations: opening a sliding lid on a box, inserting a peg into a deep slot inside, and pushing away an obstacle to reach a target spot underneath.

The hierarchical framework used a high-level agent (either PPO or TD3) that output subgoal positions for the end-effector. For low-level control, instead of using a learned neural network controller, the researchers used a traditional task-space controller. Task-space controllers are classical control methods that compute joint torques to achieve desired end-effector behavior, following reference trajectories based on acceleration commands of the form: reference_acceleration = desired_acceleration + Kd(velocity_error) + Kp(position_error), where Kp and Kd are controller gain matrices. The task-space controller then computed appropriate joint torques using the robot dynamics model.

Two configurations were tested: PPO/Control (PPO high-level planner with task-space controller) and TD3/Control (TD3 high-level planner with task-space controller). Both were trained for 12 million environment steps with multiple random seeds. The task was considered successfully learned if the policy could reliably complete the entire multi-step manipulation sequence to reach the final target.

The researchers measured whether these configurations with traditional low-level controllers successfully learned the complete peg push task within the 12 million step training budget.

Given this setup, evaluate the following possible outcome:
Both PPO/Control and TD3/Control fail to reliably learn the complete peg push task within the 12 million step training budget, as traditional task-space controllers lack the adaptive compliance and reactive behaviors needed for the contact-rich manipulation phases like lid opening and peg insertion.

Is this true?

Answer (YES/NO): NO